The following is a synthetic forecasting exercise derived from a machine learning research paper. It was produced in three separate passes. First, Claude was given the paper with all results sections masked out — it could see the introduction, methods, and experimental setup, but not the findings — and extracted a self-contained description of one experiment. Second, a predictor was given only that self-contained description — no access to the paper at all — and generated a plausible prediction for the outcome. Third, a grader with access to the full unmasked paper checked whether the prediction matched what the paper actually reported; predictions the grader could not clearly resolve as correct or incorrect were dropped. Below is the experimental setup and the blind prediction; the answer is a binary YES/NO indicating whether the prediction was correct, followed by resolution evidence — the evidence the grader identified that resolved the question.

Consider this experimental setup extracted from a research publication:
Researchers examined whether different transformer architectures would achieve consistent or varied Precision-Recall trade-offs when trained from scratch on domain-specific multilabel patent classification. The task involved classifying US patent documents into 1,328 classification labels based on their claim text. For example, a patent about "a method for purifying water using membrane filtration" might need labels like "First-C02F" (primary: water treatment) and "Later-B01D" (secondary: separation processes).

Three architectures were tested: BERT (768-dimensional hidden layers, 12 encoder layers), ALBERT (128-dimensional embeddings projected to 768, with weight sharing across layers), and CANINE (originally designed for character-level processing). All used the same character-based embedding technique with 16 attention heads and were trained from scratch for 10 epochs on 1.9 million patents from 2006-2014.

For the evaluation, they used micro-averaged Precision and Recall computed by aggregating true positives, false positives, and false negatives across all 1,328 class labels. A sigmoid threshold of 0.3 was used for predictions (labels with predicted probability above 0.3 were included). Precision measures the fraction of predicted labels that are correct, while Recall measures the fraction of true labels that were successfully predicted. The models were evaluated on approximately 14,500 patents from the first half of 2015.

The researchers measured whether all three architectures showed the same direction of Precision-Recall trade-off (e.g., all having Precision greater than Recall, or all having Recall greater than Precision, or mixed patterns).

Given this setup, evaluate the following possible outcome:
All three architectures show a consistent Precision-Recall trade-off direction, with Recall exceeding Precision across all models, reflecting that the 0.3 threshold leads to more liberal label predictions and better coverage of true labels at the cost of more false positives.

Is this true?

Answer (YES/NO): NO